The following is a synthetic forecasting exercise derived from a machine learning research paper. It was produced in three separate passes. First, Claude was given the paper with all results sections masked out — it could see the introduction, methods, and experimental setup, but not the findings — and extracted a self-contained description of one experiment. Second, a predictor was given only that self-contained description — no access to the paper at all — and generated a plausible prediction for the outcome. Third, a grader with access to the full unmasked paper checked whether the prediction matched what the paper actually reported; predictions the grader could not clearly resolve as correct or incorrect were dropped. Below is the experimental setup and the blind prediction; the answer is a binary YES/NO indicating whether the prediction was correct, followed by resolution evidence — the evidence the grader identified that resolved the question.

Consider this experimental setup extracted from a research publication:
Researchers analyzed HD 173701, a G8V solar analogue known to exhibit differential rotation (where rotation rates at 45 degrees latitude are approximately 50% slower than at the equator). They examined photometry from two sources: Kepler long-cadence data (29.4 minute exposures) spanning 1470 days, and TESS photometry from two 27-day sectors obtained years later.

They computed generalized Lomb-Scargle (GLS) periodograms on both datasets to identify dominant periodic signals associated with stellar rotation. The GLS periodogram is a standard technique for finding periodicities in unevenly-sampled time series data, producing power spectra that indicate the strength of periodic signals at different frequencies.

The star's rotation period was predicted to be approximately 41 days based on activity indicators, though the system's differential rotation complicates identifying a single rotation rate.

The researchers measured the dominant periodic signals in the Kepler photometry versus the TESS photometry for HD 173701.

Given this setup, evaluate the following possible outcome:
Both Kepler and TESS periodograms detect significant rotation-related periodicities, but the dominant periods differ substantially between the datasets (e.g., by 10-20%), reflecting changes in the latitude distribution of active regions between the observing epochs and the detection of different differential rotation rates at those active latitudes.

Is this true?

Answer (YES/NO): NO